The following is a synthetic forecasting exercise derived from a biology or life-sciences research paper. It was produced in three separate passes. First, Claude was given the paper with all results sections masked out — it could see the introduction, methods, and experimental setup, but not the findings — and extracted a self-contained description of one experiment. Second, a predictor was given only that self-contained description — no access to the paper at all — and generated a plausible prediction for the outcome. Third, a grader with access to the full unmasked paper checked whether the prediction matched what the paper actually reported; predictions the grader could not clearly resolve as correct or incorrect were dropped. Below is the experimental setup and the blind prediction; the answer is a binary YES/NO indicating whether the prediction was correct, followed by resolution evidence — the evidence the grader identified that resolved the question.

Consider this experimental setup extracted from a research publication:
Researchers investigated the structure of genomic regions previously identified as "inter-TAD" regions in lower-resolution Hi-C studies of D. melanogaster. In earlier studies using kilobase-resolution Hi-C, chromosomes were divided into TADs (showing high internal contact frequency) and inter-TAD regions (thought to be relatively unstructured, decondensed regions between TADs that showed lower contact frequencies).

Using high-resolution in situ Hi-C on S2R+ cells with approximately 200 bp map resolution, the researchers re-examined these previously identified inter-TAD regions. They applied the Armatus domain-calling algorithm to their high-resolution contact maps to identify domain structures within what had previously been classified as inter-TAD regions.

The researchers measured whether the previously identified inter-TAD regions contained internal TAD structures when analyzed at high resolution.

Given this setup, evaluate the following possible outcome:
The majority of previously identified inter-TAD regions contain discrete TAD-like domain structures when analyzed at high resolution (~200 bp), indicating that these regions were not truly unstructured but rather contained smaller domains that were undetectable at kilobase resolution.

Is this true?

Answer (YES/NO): YES